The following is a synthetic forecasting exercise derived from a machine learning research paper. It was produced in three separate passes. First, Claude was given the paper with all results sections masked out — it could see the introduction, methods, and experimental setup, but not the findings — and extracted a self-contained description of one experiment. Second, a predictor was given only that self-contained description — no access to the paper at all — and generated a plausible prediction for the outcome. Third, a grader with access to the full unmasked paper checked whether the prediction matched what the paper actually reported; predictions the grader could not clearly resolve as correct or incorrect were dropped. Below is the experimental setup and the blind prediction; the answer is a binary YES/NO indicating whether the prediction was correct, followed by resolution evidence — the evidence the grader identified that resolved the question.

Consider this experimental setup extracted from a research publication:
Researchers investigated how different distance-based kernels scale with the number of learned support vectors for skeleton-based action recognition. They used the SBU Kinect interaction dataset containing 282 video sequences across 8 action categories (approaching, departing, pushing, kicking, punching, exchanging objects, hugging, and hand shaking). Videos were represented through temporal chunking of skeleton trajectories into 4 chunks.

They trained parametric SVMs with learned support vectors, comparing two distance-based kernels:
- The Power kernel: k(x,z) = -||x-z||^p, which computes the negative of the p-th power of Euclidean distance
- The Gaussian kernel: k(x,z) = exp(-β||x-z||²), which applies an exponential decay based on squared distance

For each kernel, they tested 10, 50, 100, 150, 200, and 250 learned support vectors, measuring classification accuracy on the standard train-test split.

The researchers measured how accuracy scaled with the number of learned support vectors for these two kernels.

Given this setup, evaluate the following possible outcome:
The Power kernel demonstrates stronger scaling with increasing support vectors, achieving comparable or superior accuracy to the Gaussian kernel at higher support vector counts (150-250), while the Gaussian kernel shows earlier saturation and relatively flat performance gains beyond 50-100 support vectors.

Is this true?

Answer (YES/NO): YES